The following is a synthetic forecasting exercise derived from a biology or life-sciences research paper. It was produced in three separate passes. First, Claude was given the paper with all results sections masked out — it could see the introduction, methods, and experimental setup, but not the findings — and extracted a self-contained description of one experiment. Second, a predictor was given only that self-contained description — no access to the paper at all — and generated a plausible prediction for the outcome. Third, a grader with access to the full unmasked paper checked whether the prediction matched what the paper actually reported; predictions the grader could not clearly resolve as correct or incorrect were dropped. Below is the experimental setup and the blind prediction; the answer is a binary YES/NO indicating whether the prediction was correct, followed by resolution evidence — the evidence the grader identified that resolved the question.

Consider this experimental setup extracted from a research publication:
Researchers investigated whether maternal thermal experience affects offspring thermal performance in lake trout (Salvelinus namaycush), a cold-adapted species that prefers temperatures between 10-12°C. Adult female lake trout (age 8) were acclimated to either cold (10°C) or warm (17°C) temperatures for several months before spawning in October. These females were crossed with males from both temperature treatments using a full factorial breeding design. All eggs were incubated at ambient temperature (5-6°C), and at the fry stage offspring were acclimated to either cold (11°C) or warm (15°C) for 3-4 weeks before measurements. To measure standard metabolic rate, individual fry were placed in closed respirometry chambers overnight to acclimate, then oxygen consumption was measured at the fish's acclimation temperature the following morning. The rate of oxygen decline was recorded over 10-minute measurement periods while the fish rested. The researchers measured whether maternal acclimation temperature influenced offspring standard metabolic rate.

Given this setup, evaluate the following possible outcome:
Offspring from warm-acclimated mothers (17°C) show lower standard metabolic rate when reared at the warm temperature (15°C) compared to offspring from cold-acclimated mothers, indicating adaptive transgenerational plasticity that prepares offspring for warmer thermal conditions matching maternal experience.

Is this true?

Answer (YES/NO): NO